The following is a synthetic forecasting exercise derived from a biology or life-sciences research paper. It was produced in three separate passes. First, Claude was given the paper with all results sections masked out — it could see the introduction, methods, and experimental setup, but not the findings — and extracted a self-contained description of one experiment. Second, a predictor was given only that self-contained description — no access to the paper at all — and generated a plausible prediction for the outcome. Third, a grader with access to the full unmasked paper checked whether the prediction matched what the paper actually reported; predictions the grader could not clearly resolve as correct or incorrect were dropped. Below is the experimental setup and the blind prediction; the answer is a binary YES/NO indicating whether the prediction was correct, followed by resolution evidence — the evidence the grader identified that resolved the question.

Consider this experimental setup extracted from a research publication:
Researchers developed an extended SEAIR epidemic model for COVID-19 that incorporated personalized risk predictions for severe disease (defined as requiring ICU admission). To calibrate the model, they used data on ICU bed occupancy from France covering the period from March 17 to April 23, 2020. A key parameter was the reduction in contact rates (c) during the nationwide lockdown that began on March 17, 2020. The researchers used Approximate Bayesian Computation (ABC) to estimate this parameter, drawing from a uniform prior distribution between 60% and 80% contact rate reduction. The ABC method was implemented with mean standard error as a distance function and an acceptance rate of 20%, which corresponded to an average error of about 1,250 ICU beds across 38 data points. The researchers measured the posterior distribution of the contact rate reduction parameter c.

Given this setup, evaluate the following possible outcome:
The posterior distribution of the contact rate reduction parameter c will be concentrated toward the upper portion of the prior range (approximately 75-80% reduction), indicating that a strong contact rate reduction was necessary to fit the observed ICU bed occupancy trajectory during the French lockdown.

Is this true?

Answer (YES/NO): NO